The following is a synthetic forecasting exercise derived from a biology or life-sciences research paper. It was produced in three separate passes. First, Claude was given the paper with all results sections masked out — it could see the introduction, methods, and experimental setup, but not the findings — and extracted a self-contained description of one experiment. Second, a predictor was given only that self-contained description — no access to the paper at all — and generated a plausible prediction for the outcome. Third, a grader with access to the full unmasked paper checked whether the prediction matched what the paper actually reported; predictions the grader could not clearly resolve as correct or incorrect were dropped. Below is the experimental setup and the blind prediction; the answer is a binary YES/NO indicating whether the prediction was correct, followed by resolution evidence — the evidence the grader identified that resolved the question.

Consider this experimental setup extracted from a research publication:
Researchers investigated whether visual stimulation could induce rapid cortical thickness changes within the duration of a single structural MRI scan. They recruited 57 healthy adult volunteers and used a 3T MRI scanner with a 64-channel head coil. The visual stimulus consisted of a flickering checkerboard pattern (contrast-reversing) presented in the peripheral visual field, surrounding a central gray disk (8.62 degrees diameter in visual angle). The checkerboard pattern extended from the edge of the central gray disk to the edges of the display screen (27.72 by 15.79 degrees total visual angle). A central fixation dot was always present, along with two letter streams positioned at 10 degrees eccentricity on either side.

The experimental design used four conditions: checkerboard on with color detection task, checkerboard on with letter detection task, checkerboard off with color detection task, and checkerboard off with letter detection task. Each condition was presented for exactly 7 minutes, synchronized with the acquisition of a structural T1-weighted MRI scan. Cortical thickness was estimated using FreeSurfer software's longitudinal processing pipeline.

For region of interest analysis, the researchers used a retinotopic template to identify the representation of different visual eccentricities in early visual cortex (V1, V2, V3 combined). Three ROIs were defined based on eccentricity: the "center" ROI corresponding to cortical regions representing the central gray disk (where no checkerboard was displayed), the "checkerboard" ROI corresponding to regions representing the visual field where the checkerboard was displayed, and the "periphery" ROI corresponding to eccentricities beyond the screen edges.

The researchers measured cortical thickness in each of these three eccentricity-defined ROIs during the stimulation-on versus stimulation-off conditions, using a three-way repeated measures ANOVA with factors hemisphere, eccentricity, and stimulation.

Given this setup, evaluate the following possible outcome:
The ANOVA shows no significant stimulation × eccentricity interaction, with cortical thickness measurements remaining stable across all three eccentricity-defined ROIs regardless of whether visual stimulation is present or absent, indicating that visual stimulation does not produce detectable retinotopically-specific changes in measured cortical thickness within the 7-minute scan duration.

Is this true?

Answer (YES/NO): NO